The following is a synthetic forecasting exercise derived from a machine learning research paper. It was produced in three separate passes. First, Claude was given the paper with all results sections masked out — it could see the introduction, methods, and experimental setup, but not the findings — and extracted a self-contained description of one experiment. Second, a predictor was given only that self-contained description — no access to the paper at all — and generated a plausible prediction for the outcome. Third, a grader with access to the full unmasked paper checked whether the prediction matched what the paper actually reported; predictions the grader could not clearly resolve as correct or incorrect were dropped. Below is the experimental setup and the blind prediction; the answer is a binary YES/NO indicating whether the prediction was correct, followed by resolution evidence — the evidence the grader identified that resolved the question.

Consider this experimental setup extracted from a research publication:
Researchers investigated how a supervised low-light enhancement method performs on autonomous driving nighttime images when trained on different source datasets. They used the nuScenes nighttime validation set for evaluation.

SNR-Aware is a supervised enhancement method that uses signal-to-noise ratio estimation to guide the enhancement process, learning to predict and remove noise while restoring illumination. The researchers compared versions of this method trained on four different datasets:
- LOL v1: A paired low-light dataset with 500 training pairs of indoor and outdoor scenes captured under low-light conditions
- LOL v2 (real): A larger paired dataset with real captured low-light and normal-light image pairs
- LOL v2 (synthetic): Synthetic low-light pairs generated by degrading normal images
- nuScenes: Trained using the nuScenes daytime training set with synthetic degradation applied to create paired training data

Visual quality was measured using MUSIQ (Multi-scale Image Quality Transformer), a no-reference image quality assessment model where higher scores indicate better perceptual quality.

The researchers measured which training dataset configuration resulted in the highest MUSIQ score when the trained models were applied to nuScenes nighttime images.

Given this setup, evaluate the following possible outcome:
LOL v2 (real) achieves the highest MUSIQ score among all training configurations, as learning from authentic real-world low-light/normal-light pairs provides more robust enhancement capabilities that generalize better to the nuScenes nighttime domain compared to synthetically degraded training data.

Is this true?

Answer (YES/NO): NO